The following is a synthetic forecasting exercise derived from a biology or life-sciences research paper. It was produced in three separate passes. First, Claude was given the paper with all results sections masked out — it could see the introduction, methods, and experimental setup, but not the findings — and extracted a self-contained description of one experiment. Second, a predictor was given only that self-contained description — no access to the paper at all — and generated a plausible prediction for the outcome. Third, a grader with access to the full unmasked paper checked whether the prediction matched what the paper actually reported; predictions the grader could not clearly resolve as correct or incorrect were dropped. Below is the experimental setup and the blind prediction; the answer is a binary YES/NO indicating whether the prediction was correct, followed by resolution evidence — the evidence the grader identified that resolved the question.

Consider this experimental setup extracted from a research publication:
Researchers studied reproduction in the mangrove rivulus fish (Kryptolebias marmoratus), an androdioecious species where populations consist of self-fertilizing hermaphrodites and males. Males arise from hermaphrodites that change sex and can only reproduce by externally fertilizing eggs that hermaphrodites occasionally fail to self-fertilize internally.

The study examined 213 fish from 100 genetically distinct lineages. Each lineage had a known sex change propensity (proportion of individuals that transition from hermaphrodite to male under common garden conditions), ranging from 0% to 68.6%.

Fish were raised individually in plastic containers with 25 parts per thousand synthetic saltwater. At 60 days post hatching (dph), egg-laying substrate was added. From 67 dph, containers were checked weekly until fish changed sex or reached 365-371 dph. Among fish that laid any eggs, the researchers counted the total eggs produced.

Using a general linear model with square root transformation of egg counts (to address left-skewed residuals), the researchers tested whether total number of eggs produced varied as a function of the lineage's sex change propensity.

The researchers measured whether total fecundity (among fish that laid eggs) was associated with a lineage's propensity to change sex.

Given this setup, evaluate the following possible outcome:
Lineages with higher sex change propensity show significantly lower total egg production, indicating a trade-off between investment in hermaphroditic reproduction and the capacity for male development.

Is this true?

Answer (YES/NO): YES